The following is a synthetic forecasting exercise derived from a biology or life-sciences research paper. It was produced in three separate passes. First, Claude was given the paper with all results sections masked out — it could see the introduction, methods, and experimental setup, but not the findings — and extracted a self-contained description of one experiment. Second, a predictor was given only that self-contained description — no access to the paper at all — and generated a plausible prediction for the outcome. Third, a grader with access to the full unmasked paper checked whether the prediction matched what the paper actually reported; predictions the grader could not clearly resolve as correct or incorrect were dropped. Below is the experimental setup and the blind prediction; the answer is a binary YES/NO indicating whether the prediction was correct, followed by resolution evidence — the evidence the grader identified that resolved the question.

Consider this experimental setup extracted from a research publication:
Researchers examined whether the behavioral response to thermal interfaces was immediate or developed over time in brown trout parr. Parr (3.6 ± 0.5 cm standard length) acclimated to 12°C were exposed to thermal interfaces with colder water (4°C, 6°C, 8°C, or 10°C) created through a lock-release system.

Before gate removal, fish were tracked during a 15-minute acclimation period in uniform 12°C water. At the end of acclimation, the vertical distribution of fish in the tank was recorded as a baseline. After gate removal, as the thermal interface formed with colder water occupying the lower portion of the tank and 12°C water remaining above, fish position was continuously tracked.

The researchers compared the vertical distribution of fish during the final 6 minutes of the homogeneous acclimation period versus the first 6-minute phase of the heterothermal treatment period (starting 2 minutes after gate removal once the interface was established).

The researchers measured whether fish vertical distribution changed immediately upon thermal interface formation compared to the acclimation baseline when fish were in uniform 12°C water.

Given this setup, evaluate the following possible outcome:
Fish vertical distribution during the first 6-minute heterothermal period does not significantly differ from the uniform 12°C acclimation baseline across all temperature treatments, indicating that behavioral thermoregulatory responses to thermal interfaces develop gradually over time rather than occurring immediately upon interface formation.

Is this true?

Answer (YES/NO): NO